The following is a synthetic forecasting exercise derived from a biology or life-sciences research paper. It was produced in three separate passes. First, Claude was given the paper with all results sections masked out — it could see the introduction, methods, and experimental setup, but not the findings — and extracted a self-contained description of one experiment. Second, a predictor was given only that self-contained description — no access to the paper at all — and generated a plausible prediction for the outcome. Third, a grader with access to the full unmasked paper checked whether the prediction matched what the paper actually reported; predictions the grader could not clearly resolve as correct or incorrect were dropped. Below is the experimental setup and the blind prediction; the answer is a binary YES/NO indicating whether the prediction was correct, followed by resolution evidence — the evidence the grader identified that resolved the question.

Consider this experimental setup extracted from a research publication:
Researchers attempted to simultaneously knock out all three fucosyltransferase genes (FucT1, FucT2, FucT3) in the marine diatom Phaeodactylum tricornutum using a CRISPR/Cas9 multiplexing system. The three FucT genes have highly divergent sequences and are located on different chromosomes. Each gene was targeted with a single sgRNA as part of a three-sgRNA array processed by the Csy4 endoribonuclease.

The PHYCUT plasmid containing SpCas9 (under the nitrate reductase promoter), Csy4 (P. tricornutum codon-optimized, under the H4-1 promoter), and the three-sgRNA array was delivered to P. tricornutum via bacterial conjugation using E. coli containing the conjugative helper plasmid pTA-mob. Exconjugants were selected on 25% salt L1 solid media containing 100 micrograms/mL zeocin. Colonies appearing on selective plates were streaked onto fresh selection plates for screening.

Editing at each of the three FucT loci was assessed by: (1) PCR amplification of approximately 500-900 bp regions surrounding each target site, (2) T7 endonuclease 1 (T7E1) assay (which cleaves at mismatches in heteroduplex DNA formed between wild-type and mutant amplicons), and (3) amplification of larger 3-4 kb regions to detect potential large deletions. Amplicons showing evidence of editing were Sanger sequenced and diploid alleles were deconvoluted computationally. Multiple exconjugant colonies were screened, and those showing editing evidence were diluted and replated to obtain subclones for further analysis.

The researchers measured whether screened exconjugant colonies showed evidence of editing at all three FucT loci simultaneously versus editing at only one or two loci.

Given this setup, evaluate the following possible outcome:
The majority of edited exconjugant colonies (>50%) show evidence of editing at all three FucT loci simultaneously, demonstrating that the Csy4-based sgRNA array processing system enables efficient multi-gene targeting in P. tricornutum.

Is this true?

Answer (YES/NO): NO